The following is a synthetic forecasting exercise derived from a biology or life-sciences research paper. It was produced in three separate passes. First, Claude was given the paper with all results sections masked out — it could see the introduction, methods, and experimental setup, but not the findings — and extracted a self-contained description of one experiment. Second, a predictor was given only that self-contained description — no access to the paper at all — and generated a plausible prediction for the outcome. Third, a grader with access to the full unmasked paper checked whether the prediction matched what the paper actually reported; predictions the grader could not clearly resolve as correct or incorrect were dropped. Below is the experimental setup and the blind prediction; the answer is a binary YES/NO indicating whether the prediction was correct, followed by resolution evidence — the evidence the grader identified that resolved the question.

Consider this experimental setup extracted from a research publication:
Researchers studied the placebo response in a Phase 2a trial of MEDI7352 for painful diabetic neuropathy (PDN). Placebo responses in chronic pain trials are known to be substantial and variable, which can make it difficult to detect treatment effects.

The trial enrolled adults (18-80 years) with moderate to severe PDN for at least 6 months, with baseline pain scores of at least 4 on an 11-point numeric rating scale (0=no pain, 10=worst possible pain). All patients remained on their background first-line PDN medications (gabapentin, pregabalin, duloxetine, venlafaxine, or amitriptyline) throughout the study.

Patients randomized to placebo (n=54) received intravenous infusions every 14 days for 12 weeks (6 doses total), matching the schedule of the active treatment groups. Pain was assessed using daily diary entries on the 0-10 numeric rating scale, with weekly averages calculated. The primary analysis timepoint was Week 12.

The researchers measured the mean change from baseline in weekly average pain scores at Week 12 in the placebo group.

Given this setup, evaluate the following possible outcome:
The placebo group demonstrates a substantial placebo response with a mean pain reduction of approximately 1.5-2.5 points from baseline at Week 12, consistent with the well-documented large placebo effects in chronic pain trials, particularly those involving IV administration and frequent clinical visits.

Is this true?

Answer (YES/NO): NO